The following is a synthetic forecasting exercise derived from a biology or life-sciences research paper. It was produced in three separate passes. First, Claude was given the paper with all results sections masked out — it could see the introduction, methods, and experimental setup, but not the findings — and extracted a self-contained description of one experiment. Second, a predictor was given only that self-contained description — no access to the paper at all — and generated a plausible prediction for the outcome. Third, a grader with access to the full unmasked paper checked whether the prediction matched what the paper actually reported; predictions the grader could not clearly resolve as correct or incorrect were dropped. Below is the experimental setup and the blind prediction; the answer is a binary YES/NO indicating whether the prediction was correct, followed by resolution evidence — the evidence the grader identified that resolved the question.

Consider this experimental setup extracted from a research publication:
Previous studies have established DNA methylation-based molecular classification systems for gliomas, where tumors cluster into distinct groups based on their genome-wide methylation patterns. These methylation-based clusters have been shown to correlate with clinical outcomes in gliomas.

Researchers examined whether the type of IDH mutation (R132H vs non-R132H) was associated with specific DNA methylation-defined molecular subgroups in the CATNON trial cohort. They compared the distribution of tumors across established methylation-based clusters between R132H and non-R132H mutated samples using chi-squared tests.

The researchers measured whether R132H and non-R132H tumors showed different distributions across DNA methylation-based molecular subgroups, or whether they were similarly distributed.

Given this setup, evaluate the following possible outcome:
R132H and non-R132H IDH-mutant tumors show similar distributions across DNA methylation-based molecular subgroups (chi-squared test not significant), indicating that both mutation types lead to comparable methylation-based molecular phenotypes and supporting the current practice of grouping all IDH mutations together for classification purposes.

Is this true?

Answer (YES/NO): NO